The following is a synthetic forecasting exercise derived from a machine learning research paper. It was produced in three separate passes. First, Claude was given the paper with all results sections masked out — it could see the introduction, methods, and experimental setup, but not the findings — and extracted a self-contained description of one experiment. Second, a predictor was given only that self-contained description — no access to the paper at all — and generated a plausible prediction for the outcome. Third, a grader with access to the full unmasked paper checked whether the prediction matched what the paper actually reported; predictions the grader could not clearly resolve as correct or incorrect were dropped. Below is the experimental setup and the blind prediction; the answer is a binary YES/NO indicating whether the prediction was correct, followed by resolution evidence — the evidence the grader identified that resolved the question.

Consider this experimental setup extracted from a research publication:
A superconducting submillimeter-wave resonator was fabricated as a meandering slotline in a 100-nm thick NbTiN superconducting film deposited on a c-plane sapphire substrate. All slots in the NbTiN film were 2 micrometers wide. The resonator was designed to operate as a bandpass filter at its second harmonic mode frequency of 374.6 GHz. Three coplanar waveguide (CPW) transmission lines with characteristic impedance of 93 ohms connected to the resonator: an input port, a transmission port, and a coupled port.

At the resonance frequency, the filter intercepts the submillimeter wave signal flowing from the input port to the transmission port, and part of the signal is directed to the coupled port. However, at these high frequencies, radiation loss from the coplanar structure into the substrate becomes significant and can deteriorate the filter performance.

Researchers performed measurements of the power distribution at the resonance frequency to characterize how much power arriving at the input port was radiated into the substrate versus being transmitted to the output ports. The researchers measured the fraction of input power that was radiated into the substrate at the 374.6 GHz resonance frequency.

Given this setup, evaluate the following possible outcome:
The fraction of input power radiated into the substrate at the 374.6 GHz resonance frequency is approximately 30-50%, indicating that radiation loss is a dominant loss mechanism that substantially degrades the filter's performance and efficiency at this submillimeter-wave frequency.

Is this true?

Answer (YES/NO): NO